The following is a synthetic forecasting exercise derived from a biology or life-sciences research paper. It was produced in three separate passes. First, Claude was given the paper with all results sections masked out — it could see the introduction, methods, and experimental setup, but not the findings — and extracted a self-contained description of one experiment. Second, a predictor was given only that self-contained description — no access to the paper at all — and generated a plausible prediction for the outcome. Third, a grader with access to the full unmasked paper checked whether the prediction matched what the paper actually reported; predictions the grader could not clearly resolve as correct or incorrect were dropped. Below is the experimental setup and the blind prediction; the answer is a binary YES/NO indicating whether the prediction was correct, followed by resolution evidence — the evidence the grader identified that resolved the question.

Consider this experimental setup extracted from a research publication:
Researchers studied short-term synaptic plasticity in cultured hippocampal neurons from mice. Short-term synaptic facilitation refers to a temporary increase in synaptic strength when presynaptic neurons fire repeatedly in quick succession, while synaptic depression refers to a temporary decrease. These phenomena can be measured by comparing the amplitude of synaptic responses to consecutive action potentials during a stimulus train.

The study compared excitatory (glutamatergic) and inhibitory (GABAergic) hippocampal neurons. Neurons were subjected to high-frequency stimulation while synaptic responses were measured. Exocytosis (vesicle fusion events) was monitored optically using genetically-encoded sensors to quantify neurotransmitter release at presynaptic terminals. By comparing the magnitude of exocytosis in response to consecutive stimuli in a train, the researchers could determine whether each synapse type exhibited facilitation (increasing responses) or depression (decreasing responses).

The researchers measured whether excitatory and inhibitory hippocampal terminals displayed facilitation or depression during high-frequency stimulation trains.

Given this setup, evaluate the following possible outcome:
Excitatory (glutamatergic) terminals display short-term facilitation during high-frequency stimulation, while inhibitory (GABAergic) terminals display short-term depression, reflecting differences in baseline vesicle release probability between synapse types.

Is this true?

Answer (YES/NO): NO